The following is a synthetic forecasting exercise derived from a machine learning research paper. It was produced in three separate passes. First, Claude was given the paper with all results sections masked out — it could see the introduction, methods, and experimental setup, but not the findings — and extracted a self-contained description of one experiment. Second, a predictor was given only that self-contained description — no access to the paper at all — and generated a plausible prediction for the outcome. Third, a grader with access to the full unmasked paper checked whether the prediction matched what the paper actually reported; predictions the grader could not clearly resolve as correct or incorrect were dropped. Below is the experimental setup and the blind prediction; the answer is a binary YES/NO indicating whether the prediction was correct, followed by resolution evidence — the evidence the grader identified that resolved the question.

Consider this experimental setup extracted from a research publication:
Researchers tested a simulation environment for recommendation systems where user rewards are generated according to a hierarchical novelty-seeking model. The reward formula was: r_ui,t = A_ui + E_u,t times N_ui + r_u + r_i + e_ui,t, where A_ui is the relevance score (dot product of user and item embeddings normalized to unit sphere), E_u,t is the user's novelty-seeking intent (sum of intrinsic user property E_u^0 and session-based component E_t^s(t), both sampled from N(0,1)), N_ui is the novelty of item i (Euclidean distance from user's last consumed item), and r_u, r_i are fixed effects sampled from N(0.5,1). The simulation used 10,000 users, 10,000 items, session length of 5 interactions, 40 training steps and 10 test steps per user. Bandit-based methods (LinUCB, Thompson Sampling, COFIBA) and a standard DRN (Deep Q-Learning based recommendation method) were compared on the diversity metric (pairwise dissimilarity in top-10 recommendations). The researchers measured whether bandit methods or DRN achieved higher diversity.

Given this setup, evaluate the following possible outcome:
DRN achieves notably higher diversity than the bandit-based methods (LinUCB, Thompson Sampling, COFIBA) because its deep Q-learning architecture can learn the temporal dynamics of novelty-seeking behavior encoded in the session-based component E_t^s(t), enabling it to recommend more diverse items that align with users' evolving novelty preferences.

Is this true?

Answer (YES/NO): NO